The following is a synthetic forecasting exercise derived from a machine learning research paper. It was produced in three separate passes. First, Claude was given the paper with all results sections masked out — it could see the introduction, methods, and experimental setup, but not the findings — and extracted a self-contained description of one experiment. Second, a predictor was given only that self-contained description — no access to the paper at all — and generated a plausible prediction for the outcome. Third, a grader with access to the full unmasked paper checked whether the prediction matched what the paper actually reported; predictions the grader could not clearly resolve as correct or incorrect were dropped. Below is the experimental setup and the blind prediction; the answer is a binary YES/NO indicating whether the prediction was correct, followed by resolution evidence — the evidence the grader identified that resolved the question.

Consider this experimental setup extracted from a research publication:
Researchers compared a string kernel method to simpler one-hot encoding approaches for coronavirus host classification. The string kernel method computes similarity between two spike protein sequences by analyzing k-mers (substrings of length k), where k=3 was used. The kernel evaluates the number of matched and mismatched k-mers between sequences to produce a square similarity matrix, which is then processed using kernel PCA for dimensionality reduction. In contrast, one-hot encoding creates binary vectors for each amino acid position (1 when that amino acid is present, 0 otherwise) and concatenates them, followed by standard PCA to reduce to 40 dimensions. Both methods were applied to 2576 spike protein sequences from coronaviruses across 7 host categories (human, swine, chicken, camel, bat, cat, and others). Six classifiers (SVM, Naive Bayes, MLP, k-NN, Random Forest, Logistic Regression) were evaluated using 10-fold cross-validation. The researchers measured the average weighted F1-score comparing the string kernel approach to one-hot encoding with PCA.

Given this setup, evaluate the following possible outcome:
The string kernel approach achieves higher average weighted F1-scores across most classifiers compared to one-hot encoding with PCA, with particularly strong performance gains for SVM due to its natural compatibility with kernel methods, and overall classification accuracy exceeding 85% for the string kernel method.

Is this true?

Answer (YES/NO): NO